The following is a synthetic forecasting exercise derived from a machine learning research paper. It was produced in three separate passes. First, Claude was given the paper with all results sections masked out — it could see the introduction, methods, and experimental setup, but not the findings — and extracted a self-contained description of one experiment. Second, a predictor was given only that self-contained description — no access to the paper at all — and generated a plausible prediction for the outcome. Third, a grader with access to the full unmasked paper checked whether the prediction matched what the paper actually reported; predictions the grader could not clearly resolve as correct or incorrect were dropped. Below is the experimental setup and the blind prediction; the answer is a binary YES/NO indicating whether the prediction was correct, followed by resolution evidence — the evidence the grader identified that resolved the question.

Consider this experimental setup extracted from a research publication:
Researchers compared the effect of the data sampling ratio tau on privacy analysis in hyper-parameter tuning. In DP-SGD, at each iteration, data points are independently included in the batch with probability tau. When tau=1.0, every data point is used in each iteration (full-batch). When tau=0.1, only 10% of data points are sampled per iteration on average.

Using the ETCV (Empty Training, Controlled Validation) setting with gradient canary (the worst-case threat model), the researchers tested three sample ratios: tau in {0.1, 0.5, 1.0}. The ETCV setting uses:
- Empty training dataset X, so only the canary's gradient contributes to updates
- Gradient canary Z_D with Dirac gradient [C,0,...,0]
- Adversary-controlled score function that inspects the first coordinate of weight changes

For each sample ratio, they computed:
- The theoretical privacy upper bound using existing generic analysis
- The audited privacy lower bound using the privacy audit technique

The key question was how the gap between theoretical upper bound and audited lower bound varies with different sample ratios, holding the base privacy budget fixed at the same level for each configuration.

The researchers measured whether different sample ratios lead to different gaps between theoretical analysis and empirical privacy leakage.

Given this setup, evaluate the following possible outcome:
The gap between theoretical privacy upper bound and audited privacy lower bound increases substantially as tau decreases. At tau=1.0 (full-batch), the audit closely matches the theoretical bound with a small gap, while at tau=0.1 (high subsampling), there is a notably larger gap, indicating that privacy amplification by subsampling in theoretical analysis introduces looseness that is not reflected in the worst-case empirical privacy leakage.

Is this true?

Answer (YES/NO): NO